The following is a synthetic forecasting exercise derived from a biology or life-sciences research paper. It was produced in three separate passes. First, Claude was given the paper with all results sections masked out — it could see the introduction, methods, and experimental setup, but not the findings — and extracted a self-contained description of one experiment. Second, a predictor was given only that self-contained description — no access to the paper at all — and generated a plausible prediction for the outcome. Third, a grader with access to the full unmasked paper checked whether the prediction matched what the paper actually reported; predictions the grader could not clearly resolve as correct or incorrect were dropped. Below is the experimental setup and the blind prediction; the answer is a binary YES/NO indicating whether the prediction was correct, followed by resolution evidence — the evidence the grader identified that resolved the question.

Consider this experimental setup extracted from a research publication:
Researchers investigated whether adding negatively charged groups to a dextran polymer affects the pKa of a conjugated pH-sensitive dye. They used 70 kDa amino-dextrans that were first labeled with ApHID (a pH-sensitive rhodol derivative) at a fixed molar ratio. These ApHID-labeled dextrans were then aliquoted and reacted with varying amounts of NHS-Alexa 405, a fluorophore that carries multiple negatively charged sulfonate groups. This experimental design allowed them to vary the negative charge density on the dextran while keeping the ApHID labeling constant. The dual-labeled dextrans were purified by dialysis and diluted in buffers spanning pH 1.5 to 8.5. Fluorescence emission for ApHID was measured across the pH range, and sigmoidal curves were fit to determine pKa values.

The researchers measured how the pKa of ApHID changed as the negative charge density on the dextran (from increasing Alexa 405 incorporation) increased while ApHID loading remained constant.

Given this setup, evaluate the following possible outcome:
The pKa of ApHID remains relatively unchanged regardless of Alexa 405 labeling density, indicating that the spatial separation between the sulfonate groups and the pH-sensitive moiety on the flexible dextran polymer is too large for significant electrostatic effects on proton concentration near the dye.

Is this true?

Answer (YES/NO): NO